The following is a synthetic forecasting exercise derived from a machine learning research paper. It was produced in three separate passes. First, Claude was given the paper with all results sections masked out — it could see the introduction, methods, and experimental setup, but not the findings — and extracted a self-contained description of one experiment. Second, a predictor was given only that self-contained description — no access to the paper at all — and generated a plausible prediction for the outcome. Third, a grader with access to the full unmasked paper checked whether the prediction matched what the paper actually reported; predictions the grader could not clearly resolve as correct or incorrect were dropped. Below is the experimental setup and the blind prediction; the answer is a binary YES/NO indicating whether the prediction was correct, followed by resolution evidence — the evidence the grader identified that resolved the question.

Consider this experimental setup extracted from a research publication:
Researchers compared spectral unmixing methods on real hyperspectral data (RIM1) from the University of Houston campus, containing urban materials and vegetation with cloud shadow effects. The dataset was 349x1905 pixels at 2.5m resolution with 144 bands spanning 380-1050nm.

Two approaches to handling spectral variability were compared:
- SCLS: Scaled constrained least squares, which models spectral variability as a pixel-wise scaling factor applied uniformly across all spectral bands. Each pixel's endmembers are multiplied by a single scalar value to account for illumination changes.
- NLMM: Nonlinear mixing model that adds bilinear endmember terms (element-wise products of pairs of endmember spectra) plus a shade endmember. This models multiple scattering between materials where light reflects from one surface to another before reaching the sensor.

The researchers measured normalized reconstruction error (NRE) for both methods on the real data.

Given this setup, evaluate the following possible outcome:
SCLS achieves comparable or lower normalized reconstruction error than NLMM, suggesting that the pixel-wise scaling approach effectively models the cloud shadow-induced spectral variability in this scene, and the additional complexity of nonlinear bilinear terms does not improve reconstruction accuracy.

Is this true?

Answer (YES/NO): YES